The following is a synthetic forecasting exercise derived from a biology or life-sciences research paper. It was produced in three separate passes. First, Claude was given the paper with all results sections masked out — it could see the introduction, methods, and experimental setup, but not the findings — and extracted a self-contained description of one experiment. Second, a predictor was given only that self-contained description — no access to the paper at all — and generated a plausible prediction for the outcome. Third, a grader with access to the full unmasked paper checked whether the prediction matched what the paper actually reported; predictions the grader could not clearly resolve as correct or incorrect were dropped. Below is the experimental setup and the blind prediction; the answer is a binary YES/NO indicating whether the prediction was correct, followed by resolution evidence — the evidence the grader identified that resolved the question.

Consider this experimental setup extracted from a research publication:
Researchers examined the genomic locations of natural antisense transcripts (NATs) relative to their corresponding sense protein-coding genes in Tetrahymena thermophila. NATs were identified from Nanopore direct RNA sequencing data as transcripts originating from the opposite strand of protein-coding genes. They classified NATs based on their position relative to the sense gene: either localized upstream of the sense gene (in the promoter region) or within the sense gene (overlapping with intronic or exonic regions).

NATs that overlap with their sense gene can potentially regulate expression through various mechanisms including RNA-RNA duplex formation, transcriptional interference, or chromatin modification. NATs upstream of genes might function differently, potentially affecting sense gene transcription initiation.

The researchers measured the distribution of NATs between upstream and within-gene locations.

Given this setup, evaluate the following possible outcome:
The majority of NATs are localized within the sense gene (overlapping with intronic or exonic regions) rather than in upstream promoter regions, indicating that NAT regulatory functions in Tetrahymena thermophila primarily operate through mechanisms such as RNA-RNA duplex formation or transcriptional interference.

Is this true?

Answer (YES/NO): YES